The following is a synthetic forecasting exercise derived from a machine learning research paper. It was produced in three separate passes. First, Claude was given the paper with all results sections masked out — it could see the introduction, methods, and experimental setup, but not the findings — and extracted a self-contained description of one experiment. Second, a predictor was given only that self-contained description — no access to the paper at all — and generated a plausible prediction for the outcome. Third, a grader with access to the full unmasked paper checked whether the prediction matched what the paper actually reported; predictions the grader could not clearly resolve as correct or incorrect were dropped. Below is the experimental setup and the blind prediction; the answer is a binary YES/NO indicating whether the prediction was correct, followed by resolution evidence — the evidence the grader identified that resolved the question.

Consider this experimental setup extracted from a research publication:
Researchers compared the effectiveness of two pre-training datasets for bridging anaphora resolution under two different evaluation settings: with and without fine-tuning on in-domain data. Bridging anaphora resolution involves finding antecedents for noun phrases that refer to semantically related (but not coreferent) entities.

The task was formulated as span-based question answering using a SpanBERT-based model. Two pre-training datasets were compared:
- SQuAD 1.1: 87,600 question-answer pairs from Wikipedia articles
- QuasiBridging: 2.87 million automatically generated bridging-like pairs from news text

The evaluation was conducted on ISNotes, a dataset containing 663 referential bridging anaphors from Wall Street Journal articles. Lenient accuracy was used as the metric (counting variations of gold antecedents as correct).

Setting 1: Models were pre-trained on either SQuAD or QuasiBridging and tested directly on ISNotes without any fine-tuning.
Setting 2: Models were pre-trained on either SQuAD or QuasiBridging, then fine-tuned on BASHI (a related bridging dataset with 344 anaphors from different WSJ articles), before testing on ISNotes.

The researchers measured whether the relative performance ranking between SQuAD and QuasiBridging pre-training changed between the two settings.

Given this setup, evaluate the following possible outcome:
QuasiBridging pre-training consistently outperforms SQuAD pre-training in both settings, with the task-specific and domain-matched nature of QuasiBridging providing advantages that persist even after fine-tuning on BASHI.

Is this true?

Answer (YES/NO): NO